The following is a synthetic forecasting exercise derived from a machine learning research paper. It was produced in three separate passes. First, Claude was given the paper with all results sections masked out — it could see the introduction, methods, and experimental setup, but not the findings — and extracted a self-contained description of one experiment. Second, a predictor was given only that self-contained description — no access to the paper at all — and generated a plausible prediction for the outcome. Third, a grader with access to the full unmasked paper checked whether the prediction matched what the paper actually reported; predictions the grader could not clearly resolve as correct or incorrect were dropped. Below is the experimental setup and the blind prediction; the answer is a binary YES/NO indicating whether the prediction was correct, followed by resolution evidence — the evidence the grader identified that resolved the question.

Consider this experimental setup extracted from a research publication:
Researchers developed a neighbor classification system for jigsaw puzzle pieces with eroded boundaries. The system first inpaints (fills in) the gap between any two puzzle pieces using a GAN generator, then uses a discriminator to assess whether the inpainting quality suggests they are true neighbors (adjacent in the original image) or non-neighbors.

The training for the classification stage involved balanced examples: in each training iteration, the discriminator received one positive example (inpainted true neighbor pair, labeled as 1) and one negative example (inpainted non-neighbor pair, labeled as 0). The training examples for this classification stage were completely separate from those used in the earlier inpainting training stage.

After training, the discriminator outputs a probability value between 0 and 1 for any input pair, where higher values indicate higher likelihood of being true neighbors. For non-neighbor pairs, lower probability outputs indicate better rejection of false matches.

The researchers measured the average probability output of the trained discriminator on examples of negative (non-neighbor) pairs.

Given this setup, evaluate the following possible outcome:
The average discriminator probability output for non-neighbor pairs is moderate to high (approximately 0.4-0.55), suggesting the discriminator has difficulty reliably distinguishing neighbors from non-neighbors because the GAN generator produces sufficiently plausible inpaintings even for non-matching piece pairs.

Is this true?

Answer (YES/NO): NO